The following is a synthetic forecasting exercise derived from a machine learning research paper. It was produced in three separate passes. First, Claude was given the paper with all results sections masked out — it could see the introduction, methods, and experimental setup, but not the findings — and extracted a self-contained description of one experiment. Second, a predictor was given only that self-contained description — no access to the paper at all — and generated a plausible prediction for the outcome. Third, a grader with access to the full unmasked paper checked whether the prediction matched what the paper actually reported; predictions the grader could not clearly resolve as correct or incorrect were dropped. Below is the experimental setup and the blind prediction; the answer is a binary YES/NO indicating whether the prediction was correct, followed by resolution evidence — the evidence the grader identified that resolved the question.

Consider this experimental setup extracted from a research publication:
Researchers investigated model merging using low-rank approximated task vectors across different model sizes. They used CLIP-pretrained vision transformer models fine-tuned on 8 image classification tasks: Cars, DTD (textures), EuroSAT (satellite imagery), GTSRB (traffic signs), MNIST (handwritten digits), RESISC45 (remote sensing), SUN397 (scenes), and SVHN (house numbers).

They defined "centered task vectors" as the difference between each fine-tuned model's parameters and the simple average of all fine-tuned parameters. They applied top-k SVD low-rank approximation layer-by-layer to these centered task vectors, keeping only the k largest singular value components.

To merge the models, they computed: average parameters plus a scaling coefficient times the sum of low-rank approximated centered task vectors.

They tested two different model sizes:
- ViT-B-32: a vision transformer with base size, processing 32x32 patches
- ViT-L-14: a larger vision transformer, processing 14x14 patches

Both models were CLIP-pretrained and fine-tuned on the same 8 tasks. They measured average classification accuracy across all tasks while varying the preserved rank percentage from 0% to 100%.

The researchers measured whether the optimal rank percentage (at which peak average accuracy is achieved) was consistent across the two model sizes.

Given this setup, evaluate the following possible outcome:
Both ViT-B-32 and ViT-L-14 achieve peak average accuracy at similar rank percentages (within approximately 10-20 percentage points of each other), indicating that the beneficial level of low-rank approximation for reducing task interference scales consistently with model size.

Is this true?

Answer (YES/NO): YES